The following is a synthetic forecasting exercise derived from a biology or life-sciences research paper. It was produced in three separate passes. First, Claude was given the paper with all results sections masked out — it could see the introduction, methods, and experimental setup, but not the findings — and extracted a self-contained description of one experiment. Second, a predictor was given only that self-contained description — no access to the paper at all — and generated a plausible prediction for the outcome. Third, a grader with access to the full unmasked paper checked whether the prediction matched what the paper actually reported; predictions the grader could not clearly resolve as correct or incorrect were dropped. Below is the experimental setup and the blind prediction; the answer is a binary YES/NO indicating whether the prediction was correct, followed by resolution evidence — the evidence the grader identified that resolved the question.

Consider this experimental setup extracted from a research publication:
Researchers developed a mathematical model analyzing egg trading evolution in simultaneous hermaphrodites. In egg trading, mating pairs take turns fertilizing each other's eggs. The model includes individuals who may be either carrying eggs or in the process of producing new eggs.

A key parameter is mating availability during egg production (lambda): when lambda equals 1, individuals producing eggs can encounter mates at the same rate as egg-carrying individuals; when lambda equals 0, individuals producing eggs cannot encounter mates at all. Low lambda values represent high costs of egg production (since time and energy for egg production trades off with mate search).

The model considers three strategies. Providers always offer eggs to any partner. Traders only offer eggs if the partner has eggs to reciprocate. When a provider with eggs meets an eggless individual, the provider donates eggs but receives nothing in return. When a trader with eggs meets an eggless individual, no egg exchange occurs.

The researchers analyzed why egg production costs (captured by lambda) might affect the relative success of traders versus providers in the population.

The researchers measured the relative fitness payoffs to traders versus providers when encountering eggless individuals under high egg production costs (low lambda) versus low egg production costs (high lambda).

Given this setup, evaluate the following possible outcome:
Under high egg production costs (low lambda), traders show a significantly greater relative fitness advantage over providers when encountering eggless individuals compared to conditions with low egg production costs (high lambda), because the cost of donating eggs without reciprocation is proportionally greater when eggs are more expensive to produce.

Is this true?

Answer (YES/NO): YES